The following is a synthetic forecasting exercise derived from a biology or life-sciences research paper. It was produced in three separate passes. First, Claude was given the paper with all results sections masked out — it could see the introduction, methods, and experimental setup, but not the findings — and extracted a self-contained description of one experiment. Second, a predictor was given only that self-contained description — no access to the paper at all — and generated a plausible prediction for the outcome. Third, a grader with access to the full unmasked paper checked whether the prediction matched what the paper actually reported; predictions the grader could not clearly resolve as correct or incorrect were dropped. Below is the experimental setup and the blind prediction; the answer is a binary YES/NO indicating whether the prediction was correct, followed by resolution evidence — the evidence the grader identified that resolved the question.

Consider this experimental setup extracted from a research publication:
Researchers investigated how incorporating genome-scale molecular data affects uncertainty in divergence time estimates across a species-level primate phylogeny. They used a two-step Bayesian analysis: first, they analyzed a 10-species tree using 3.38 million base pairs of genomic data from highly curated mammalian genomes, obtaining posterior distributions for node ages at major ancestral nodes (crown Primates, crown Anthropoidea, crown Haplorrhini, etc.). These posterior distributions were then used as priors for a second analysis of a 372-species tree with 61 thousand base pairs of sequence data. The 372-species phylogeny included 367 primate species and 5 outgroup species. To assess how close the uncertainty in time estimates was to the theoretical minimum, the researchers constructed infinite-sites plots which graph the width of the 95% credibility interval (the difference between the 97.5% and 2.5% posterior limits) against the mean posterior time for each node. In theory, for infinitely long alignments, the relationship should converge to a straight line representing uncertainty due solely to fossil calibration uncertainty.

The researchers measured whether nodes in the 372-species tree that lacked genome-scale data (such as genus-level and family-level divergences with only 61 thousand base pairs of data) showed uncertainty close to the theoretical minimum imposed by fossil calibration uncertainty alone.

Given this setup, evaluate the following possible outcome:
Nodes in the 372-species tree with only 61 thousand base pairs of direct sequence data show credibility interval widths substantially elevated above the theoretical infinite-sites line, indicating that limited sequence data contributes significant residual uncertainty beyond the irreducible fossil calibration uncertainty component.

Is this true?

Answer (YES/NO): YES